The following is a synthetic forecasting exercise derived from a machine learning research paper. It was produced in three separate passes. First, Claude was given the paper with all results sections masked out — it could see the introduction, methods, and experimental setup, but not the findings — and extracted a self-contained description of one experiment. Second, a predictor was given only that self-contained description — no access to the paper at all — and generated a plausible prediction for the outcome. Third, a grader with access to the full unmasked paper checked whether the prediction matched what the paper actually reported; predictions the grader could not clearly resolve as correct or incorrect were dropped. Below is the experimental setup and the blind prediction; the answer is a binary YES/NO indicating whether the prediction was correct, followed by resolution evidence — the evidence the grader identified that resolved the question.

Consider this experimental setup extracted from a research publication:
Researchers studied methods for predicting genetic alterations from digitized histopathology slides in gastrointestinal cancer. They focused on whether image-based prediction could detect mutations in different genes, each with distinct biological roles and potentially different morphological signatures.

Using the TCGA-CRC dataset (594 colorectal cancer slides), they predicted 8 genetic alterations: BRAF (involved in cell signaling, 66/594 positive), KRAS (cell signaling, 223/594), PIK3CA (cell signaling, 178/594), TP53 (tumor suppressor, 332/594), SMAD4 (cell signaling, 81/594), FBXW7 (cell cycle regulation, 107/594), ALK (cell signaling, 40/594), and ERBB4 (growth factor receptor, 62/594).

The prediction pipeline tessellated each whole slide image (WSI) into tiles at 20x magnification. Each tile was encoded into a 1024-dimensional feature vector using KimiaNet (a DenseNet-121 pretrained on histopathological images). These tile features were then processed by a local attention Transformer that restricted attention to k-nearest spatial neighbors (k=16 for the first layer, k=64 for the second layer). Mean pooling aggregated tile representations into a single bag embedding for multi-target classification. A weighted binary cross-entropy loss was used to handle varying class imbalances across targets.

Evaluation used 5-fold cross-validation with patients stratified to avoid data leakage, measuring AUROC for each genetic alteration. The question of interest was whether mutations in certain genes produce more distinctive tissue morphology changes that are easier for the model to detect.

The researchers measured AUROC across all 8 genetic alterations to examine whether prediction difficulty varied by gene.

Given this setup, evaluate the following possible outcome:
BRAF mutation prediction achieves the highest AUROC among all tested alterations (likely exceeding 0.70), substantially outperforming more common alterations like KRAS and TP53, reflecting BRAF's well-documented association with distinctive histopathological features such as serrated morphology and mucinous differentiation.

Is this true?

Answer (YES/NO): YES